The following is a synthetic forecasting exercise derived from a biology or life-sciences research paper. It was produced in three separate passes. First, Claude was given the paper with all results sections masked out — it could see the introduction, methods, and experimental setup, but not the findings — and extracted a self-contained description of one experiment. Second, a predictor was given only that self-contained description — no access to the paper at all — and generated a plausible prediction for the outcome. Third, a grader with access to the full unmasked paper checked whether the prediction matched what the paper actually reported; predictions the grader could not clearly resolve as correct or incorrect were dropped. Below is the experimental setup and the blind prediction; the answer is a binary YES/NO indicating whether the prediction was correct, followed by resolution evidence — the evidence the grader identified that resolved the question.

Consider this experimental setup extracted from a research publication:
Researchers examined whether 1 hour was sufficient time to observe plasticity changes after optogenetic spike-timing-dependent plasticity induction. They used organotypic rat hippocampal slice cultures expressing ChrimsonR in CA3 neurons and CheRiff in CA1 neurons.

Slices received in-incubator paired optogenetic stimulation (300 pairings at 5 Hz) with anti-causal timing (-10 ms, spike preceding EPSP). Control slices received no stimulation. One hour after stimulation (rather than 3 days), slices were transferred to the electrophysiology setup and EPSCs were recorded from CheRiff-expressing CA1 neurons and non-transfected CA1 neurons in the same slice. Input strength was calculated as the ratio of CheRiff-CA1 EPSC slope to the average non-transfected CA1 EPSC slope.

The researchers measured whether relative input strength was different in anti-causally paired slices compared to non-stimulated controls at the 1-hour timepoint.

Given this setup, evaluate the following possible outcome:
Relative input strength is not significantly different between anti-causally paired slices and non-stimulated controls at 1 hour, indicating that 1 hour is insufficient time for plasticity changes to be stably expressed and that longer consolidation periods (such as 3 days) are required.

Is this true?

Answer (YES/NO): YES